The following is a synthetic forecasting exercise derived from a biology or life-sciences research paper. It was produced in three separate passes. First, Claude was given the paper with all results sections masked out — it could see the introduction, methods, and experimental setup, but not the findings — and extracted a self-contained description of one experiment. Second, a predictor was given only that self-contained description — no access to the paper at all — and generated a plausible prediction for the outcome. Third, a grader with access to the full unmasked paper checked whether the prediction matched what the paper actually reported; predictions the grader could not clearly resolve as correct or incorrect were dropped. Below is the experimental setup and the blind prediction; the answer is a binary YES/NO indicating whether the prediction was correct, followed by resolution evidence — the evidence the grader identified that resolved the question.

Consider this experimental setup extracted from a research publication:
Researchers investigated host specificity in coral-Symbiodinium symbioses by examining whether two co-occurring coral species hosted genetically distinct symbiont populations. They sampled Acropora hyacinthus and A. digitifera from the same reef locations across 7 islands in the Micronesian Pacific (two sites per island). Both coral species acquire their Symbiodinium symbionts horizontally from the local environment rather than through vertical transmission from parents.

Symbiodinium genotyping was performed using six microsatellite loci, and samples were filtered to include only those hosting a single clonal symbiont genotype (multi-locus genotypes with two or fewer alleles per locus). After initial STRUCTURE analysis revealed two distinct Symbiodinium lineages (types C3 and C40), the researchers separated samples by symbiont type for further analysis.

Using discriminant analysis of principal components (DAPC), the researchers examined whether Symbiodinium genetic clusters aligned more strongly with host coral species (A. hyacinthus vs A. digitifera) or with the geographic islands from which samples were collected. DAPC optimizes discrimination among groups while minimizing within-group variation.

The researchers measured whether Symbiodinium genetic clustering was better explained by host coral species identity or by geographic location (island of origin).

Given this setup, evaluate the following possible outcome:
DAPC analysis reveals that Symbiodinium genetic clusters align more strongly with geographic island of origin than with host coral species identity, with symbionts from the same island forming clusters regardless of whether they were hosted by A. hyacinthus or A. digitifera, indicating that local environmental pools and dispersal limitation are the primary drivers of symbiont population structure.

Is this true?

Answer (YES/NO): NO